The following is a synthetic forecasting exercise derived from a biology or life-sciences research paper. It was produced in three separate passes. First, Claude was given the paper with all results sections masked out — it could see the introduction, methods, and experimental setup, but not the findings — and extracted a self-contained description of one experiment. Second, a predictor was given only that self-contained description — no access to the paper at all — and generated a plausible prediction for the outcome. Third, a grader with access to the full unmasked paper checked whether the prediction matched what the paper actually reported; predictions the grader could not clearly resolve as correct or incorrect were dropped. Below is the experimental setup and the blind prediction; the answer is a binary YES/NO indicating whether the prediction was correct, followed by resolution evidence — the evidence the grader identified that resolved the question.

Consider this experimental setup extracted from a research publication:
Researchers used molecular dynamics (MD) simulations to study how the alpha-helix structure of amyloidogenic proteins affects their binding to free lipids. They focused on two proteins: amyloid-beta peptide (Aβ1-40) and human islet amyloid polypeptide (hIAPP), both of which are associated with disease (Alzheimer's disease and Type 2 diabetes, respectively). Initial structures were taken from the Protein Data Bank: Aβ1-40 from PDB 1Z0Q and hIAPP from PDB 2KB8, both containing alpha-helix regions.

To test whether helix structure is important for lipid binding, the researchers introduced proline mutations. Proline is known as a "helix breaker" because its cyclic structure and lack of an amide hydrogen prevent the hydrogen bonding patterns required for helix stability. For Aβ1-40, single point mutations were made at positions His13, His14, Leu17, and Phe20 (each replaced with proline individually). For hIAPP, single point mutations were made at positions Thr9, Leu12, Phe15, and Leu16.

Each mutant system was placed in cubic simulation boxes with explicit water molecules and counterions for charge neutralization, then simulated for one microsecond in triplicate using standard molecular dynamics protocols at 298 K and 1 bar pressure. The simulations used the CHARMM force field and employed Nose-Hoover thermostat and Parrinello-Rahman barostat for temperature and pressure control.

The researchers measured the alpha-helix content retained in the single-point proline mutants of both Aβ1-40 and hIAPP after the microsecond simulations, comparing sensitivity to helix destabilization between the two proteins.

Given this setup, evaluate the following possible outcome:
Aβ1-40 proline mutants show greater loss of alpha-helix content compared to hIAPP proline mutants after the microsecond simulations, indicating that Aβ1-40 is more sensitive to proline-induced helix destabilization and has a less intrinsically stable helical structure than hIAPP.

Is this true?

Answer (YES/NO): YES